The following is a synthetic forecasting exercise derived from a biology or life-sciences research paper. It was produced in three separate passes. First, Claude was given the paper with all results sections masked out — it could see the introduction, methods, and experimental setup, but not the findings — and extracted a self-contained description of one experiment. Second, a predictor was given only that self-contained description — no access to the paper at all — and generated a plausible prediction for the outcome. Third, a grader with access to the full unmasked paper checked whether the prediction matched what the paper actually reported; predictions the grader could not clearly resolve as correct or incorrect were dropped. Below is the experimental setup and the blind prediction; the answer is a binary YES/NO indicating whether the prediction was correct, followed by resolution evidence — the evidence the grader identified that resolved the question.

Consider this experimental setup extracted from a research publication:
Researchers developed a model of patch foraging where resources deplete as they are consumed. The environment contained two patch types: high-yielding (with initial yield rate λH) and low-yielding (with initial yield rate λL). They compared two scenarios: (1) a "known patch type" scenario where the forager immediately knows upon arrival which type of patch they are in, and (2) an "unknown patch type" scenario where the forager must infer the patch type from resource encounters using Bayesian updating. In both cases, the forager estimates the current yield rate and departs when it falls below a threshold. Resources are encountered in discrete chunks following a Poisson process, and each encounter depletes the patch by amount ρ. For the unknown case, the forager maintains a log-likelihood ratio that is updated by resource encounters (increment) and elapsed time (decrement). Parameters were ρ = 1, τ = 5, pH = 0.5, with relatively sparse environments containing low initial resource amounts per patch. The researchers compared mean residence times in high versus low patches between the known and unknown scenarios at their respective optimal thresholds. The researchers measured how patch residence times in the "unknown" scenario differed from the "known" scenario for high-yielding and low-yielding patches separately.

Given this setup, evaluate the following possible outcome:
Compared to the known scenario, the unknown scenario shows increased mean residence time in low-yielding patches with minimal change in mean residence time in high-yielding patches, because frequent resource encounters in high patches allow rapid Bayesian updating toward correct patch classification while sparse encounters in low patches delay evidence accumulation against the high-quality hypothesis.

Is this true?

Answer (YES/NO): NO